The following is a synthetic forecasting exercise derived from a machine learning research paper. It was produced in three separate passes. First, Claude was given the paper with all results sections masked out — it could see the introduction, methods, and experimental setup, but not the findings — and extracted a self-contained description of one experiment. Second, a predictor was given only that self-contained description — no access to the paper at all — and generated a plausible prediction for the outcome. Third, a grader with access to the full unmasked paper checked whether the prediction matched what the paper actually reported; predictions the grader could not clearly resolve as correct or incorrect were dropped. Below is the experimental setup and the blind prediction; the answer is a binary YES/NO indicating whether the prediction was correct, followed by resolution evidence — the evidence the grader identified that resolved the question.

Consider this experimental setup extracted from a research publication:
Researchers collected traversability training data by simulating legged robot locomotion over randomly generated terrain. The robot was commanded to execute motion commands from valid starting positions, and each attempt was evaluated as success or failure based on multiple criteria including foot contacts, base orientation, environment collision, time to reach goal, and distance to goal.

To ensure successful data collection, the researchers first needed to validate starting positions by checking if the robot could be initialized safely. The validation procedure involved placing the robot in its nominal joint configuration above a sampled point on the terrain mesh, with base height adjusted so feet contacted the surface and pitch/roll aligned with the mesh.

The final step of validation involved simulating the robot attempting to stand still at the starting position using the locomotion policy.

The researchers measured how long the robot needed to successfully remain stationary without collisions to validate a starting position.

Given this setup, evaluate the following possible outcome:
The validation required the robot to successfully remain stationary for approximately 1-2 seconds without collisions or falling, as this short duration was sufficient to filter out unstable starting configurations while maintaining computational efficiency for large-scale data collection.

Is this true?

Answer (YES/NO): YES